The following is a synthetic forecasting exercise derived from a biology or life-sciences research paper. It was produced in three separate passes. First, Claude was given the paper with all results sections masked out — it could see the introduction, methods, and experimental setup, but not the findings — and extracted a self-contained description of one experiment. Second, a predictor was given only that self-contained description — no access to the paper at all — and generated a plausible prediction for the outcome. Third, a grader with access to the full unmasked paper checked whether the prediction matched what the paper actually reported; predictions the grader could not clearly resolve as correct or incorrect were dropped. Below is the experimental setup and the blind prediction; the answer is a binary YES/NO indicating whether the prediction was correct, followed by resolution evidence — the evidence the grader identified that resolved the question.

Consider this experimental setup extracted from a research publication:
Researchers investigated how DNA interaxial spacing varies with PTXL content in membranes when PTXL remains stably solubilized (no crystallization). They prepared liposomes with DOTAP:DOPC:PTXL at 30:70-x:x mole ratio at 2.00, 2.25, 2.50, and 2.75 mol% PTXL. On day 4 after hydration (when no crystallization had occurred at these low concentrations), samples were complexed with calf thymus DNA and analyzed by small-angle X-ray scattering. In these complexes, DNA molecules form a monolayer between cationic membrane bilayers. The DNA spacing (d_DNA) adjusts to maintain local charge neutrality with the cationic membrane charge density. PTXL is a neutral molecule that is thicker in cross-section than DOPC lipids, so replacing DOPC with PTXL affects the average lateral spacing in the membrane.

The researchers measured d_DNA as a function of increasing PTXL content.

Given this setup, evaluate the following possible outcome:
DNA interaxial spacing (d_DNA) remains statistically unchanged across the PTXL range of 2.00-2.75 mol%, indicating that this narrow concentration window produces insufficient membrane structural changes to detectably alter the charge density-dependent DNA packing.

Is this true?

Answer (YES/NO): NO